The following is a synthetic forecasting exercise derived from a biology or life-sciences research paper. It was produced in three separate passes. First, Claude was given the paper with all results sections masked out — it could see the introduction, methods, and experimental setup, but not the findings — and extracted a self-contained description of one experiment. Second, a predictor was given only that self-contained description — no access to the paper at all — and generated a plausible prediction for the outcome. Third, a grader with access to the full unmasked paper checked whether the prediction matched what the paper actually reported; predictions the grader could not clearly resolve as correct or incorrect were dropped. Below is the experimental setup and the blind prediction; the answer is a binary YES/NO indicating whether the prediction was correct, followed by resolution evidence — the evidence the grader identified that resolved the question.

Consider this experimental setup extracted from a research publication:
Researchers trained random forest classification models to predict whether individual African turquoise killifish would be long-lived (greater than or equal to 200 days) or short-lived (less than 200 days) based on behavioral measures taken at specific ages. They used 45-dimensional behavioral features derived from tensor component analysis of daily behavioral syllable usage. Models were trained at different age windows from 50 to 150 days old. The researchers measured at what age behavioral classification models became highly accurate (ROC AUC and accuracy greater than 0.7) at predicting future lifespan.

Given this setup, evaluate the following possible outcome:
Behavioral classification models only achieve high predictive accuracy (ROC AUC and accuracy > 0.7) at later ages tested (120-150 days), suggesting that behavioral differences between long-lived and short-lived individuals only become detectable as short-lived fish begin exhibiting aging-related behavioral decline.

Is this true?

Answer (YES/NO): NO